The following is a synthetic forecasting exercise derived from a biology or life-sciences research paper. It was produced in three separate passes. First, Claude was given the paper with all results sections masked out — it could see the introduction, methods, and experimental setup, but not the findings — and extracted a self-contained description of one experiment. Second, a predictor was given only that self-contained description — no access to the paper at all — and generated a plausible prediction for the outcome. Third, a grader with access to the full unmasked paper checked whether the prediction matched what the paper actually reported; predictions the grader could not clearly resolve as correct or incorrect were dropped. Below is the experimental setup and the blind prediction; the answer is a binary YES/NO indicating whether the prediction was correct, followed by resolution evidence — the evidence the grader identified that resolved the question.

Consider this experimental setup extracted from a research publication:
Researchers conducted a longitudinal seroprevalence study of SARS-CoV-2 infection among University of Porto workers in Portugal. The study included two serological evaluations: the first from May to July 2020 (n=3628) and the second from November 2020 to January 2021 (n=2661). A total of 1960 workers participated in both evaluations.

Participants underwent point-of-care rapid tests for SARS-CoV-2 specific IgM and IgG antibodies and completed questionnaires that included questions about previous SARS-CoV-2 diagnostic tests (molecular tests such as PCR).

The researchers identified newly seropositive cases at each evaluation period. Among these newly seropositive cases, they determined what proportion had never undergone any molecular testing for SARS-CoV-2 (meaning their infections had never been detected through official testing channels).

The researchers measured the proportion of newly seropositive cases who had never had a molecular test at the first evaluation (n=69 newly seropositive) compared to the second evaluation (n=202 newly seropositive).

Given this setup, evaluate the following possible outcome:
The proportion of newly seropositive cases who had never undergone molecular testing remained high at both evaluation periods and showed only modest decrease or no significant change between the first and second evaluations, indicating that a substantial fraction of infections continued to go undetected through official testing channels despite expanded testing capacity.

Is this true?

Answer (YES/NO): NO